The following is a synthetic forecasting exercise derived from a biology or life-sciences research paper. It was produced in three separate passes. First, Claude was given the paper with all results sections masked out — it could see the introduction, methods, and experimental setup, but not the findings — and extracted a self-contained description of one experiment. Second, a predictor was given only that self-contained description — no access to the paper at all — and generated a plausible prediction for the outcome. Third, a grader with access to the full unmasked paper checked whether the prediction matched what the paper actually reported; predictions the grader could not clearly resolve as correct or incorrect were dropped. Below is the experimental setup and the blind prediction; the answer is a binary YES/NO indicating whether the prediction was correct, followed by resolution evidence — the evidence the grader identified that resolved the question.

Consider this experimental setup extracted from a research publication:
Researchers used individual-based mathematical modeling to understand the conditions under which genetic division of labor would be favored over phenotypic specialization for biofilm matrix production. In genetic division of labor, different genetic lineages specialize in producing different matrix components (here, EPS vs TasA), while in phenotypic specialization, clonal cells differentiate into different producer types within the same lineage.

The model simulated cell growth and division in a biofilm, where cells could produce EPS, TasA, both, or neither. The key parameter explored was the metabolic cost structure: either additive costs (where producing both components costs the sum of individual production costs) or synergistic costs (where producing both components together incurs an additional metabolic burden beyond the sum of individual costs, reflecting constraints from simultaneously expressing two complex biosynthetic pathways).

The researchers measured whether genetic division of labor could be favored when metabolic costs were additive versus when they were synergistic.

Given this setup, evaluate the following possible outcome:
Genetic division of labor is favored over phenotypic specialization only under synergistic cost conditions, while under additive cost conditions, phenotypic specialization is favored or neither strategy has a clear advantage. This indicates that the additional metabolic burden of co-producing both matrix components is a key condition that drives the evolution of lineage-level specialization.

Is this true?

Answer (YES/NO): YES